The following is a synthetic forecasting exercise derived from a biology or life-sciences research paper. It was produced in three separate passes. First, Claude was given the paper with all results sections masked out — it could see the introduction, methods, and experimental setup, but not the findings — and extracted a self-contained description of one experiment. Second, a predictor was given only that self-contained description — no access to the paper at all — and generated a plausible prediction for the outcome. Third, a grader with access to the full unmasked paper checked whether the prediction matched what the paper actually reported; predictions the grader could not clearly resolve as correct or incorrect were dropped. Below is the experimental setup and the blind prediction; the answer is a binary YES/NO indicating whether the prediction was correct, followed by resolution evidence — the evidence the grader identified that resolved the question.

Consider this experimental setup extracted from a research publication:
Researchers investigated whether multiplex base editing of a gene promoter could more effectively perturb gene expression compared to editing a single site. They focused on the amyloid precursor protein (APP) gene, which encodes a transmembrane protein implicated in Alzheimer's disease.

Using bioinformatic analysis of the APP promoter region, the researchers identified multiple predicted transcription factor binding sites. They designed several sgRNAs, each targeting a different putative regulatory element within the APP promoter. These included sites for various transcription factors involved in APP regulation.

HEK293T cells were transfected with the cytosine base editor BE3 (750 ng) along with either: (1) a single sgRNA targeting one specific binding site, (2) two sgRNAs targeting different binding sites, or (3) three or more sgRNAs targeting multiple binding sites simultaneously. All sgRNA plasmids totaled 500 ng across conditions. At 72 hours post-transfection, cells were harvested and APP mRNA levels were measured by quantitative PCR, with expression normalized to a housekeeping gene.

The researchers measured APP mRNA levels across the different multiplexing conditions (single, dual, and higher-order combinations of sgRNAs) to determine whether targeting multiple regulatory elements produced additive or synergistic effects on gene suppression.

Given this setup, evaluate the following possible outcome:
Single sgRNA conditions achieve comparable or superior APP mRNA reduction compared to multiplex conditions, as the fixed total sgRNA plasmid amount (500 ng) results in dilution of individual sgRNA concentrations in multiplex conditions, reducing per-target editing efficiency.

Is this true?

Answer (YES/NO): NO